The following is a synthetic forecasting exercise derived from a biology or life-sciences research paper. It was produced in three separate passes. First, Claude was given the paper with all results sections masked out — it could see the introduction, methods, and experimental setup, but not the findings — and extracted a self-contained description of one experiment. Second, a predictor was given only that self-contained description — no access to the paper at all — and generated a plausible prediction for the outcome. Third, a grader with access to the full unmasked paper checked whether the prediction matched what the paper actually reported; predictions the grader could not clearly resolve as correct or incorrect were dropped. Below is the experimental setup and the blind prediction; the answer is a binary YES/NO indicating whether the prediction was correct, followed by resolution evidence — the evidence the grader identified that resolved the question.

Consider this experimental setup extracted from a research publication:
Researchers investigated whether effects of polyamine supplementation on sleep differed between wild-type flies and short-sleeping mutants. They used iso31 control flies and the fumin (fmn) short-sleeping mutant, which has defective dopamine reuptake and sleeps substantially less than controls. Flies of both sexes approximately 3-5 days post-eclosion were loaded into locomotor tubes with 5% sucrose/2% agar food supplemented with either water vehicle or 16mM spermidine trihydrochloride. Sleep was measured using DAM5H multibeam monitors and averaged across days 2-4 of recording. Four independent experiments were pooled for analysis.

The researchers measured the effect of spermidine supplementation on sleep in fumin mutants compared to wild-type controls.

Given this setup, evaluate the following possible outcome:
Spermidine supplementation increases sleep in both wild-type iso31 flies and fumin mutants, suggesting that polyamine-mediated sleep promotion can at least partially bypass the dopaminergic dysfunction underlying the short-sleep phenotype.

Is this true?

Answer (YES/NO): NO